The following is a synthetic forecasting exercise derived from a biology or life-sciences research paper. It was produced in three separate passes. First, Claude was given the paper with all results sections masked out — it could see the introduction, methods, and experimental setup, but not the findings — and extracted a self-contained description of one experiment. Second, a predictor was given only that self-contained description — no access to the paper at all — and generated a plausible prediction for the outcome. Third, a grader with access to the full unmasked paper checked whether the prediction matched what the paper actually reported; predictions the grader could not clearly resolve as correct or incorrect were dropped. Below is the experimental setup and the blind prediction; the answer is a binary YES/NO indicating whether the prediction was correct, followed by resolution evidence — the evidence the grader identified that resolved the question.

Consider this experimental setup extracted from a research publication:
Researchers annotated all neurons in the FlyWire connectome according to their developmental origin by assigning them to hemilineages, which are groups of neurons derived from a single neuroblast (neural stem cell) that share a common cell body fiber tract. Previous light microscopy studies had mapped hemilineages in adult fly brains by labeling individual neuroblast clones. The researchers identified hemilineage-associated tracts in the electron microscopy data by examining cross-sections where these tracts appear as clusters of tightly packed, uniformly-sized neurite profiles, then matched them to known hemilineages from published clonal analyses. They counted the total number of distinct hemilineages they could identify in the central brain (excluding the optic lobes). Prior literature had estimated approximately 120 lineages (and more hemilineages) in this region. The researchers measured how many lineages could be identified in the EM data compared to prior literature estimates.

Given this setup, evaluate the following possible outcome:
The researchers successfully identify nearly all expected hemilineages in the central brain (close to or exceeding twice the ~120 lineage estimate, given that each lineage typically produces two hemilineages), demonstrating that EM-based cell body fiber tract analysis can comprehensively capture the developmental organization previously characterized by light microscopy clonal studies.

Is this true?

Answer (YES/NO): NO